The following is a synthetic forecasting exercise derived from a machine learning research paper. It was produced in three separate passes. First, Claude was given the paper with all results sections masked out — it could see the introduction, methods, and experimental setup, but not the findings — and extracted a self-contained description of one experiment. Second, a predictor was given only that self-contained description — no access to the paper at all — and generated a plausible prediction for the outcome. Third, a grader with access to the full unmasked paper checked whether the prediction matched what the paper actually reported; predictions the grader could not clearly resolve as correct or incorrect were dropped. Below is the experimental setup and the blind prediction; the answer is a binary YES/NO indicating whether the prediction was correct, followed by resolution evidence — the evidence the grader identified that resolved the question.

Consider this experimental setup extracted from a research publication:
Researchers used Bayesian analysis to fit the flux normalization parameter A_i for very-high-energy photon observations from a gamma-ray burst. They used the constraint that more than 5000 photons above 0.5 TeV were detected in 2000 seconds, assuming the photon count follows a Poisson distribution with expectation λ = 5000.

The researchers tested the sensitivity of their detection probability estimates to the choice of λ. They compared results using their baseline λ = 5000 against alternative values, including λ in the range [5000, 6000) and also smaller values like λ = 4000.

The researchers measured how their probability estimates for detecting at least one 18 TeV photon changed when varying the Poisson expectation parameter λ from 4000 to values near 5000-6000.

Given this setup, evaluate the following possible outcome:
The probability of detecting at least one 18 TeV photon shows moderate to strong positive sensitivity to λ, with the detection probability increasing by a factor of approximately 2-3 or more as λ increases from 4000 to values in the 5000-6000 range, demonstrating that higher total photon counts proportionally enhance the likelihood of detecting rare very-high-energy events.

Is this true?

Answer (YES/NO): NO